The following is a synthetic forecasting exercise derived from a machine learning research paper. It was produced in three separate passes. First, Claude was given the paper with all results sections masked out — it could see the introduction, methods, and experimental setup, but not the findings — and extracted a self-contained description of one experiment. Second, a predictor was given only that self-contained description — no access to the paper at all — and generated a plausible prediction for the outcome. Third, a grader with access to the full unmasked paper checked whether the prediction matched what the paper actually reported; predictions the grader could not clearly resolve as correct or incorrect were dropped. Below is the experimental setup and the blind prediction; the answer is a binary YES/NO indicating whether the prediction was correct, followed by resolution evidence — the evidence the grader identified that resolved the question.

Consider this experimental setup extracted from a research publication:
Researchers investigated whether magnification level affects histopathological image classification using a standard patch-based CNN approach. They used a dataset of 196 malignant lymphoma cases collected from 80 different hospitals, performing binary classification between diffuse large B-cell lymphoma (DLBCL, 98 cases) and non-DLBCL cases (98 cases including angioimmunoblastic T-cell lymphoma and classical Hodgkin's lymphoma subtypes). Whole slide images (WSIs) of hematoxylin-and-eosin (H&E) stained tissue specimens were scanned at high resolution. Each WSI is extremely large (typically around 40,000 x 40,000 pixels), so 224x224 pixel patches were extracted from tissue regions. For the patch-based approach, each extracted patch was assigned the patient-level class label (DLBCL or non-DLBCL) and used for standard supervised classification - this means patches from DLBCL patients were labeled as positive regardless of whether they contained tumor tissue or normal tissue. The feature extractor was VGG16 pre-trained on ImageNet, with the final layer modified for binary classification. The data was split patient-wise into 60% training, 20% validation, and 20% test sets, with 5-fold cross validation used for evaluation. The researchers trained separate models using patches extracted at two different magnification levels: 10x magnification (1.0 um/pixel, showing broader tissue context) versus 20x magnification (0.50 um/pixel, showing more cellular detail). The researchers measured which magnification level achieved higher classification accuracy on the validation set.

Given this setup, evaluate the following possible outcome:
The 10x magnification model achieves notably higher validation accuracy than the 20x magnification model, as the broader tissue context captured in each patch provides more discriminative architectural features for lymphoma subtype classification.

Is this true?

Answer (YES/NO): NO